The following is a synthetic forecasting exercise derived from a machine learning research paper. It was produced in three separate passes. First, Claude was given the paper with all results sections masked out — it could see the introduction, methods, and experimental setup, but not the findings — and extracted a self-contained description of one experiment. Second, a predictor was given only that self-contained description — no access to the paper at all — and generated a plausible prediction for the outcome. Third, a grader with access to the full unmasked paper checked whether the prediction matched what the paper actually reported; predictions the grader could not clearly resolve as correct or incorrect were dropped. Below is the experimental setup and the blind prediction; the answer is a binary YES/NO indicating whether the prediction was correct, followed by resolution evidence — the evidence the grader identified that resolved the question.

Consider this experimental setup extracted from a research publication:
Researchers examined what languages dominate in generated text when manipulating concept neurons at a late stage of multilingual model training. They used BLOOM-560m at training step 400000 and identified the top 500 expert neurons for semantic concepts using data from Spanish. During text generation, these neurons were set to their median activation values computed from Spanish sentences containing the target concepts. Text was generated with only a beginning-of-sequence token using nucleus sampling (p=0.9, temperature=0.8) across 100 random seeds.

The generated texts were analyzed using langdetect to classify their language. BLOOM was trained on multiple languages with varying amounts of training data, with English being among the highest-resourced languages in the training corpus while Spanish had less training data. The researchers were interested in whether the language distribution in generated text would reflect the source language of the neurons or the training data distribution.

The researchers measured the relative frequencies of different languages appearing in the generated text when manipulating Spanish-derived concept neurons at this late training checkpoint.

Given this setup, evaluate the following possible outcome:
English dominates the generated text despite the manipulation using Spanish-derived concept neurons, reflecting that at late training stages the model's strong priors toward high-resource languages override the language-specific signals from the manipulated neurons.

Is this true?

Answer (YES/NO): YES